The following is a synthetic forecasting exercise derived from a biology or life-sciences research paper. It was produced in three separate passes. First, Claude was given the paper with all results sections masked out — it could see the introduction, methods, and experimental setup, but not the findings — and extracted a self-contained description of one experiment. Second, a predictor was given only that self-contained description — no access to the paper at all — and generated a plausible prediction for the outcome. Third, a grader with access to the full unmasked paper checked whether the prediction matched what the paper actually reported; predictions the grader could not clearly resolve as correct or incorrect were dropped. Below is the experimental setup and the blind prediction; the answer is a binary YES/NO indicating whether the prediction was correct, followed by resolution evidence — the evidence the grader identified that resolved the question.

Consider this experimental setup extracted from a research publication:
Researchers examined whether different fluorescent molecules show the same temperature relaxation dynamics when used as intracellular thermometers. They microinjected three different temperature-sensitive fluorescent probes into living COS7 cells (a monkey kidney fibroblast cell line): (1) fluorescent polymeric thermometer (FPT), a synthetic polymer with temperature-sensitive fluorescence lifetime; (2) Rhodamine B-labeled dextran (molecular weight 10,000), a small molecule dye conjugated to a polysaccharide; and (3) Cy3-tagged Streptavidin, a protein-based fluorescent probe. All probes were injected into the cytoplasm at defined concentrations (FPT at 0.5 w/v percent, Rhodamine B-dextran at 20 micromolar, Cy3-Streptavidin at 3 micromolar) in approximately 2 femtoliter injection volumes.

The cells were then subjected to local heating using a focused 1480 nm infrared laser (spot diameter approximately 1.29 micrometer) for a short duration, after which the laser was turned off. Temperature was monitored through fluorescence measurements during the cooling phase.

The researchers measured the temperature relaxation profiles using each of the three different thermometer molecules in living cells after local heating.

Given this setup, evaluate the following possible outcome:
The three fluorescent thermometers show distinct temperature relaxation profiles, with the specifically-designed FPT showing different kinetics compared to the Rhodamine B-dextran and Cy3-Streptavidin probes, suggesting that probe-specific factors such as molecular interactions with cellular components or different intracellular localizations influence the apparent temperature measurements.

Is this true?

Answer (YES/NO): NO